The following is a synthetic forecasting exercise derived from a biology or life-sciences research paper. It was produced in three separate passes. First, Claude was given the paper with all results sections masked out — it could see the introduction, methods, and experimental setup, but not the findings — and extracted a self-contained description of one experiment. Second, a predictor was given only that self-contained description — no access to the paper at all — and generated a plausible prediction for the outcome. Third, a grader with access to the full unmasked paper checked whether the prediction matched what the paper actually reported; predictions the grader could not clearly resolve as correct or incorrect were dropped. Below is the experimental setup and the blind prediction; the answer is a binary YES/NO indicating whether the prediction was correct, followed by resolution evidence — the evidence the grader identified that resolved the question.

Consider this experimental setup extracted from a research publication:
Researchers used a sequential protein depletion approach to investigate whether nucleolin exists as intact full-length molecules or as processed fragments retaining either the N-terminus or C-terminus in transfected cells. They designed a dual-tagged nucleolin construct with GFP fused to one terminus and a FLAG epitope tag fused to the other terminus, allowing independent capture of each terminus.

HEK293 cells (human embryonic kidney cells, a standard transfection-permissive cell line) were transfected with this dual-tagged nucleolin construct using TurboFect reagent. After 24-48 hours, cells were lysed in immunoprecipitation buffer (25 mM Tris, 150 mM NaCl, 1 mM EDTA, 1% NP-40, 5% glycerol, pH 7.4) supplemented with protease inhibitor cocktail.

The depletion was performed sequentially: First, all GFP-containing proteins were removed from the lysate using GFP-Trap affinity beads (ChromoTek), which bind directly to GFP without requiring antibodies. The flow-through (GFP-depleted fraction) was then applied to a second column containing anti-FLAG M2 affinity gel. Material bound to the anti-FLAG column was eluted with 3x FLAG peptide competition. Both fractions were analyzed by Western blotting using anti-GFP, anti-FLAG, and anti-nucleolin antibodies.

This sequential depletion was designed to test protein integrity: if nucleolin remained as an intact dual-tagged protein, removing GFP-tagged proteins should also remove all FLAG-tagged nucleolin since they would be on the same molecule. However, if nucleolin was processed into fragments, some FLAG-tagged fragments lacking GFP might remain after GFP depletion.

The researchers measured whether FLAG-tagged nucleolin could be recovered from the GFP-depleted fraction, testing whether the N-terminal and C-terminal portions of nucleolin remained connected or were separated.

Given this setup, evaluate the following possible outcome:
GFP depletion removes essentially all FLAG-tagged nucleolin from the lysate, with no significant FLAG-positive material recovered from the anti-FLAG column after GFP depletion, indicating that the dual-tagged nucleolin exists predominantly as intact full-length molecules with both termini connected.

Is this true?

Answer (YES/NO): NO